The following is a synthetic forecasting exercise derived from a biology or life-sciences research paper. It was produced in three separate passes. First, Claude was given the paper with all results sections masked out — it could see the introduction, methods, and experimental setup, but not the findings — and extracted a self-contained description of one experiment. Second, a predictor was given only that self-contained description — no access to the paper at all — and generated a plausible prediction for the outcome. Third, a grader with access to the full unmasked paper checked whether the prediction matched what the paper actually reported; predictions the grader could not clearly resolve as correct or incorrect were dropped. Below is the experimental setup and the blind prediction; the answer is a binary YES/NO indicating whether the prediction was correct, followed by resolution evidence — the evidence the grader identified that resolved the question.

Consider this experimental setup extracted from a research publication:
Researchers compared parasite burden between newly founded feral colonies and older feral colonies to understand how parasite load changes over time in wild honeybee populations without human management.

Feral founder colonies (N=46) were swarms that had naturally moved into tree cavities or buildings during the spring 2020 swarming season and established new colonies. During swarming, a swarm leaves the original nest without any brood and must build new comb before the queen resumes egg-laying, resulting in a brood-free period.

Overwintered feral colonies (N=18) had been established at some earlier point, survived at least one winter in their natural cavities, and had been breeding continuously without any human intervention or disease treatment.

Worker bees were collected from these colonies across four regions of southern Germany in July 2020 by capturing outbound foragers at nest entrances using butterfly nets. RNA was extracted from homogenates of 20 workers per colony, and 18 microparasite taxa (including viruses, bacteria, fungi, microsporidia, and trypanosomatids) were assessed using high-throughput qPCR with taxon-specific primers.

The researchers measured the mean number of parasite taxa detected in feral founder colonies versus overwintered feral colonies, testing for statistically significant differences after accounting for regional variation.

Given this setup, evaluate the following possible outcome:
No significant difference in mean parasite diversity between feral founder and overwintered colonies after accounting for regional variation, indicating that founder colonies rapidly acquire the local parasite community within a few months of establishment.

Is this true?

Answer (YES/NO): NO